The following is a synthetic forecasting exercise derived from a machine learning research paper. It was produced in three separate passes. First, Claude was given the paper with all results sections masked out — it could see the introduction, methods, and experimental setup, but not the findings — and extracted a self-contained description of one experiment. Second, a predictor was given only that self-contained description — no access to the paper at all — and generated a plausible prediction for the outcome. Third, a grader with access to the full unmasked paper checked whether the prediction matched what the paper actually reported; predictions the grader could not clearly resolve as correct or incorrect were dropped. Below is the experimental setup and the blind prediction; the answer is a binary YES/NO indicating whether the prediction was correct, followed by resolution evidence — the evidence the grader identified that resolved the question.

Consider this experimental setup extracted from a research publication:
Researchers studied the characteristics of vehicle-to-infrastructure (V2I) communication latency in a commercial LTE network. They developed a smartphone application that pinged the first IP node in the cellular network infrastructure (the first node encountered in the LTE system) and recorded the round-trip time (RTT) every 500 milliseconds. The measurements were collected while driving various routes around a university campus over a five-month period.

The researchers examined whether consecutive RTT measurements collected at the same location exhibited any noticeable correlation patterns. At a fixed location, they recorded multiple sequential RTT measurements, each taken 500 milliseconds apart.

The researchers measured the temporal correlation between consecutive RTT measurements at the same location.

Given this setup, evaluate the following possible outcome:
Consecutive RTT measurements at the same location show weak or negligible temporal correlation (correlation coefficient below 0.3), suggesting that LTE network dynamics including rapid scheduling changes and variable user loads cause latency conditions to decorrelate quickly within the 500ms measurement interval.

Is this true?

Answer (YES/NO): YES